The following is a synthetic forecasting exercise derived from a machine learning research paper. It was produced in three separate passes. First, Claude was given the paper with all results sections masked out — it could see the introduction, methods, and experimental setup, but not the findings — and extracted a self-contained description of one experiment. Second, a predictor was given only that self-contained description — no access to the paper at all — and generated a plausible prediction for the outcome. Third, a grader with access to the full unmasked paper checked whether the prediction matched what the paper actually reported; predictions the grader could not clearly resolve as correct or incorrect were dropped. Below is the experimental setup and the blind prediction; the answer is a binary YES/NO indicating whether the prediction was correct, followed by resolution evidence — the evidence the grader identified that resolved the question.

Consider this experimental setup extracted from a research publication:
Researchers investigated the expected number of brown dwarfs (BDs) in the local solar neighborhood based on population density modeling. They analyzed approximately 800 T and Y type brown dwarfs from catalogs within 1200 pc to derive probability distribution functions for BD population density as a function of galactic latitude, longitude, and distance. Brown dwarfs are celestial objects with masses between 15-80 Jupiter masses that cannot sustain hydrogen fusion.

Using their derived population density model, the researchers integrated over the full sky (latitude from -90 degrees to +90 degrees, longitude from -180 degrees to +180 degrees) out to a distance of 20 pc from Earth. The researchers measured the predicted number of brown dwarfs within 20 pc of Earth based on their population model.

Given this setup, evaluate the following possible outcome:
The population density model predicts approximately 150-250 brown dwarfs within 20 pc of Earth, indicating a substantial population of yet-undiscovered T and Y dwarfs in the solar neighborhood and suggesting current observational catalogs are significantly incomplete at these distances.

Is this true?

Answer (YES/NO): NO